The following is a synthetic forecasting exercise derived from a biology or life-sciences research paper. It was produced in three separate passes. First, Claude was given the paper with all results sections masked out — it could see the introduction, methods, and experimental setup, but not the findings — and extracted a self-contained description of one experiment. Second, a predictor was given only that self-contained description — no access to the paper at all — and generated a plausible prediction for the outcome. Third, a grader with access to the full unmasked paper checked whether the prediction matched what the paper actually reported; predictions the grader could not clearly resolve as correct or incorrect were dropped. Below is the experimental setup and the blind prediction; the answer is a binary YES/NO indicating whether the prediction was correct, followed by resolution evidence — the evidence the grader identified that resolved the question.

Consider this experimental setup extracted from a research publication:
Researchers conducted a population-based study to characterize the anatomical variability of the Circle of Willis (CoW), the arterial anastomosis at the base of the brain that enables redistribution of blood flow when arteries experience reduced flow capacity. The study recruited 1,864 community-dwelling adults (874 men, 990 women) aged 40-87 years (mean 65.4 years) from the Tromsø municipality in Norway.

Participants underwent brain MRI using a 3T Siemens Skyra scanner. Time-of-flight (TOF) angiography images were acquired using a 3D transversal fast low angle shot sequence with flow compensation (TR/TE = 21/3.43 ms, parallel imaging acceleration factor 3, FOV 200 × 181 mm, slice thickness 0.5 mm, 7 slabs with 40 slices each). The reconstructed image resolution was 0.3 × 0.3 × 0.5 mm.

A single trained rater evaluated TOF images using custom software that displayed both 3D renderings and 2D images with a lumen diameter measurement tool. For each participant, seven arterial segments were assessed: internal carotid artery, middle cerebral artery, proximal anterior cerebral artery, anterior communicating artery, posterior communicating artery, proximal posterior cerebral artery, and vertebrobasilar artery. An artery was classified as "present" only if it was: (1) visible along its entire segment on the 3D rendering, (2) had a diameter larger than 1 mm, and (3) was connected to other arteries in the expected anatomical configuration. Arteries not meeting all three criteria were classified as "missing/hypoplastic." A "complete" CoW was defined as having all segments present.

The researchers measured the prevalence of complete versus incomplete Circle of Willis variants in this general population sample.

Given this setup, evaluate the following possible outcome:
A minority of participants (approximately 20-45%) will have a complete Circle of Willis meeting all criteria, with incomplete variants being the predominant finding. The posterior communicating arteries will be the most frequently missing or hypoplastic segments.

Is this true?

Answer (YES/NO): NO